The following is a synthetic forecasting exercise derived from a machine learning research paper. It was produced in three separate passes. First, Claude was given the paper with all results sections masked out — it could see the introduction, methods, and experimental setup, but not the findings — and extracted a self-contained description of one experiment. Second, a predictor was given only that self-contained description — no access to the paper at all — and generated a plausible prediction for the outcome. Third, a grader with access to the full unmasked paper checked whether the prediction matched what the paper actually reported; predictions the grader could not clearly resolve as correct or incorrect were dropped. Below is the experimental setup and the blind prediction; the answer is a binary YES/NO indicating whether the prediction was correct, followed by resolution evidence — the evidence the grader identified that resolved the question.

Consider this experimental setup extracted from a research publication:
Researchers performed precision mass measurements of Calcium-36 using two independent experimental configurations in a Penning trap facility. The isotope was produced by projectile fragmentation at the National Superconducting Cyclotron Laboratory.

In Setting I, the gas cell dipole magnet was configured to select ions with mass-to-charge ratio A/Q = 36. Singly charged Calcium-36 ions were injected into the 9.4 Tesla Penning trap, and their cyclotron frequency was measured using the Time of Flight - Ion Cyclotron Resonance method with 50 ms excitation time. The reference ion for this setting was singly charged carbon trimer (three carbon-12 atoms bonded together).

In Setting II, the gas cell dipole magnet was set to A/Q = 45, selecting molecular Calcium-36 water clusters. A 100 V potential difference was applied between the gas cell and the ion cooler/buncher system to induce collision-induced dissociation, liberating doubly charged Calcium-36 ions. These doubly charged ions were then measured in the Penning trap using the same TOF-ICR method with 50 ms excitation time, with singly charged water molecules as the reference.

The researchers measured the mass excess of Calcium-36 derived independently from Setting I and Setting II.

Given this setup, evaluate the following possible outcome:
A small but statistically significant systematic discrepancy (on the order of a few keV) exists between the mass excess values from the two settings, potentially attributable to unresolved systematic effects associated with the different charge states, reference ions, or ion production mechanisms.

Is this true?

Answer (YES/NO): NO